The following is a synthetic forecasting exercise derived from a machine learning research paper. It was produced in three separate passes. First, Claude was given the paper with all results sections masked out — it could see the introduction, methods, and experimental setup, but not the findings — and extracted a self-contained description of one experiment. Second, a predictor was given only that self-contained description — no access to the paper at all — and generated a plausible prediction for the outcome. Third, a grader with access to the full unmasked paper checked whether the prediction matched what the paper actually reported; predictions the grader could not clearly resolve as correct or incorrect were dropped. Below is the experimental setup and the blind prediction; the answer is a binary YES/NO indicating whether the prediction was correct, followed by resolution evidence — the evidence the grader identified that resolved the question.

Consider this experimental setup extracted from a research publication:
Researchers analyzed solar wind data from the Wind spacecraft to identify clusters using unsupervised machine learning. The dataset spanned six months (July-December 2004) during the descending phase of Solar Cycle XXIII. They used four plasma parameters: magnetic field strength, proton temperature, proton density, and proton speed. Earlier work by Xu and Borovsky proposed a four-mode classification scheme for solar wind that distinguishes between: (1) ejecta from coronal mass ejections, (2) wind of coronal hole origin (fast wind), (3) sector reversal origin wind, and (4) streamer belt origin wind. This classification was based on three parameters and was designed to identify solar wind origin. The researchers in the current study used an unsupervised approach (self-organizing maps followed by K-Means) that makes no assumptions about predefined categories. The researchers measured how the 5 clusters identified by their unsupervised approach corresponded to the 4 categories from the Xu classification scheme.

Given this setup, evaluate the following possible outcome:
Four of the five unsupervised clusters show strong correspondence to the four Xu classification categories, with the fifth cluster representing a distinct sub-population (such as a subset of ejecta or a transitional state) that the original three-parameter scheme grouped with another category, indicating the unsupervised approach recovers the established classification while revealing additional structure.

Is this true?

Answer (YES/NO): NO